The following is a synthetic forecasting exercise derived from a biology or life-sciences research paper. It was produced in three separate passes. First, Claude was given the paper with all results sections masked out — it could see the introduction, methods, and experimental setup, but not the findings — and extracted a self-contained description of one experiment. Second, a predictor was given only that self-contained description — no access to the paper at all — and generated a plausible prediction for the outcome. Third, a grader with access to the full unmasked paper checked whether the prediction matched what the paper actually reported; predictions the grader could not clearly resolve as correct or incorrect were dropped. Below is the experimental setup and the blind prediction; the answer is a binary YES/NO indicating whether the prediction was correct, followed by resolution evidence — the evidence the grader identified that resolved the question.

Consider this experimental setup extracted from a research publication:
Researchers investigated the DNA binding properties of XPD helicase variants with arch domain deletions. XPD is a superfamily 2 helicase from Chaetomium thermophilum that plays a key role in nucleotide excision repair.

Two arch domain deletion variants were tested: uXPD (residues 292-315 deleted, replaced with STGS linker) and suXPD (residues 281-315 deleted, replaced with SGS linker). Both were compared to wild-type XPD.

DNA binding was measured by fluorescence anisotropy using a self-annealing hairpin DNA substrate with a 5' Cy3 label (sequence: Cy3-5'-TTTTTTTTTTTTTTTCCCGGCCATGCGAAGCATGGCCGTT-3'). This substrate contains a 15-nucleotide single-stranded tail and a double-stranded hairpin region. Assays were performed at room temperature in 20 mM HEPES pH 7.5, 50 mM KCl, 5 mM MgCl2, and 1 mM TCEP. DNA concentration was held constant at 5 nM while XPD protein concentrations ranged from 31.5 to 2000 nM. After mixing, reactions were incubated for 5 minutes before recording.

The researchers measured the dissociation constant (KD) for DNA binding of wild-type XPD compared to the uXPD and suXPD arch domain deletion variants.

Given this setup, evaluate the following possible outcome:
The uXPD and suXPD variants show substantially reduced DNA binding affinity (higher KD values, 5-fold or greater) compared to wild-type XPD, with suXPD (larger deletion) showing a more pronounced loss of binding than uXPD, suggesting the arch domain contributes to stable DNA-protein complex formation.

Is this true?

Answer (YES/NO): NO